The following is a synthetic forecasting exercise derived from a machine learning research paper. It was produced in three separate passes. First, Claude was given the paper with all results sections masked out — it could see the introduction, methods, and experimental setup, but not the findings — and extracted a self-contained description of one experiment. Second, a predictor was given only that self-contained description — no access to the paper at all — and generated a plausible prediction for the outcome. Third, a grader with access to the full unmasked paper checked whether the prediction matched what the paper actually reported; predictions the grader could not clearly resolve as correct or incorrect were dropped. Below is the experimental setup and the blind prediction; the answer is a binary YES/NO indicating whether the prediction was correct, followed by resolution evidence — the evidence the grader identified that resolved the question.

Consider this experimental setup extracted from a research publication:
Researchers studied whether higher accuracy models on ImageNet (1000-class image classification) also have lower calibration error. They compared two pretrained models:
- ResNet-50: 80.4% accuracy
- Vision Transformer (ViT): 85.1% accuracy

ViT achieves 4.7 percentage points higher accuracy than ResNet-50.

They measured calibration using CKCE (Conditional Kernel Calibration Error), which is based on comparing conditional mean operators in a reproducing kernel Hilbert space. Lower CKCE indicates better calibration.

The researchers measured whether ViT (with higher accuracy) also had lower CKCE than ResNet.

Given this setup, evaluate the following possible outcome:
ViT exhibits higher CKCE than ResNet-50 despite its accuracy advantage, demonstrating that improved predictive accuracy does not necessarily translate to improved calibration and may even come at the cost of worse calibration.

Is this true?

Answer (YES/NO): NO